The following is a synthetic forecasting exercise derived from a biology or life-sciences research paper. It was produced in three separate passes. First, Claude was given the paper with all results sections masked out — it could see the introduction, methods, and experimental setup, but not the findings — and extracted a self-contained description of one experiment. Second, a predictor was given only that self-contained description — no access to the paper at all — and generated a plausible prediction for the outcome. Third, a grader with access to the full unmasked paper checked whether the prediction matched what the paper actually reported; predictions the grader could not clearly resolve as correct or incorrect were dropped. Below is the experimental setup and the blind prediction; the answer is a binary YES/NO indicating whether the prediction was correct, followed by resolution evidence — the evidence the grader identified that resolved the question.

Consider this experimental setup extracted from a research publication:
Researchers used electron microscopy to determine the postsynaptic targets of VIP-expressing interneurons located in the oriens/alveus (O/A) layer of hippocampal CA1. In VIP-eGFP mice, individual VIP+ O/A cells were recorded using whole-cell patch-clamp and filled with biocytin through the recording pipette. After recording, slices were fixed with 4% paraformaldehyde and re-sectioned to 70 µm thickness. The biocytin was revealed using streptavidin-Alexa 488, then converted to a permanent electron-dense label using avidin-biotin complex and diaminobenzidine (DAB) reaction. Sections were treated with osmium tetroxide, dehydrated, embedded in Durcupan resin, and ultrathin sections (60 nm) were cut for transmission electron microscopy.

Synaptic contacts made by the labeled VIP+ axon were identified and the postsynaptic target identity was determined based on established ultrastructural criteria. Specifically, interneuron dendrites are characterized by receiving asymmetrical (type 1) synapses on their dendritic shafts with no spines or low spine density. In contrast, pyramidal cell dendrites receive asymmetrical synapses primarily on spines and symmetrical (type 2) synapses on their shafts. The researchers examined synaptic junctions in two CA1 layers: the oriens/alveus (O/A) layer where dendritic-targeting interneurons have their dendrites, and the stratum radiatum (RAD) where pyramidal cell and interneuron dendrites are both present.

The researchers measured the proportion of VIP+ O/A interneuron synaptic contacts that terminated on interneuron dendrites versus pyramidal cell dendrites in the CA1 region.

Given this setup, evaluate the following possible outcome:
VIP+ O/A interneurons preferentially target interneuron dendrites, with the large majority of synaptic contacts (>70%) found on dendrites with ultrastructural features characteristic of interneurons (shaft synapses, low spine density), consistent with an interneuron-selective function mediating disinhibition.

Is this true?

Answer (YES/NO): NO